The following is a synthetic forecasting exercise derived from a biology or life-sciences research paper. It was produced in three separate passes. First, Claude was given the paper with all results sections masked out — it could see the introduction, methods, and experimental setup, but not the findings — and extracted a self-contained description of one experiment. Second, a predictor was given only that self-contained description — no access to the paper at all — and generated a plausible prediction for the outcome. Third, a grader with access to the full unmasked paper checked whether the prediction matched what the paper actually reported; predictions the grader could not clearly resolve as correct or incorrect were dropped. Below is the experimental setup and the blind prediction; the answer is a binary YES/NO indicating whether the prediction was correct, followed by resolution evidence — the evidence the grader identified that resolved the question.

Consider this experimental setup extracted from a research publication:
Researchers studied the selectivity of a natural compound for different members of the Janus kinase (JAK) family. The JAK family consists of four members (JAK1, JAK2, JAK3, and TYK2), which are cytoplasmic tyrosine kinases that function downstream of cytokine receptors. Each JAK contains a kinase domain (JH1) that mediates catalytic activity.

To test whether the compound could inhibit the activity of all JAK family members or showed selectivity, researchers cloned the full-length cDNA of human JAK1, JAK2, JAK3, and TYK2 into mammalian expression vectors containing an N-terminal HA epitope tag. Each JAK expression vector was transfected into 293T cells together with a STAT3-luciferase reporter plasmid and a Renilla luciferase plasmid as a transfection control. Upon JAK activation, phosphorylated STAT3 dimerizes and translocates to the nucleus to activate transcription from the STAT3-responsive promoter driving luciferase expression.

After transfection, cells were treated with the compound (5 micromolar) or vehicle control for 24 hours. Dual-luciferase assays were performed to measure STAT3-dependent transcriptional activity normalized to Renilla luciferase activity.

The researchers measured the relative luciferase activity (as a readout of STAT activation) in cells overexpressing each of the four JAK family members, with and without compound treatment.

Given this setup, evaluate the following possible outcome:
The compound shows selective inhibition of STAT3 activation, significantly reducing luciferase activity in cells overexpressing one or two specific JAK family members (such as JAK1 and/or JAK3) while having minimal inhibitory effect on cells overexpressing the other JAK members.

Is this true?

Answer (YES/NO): NO